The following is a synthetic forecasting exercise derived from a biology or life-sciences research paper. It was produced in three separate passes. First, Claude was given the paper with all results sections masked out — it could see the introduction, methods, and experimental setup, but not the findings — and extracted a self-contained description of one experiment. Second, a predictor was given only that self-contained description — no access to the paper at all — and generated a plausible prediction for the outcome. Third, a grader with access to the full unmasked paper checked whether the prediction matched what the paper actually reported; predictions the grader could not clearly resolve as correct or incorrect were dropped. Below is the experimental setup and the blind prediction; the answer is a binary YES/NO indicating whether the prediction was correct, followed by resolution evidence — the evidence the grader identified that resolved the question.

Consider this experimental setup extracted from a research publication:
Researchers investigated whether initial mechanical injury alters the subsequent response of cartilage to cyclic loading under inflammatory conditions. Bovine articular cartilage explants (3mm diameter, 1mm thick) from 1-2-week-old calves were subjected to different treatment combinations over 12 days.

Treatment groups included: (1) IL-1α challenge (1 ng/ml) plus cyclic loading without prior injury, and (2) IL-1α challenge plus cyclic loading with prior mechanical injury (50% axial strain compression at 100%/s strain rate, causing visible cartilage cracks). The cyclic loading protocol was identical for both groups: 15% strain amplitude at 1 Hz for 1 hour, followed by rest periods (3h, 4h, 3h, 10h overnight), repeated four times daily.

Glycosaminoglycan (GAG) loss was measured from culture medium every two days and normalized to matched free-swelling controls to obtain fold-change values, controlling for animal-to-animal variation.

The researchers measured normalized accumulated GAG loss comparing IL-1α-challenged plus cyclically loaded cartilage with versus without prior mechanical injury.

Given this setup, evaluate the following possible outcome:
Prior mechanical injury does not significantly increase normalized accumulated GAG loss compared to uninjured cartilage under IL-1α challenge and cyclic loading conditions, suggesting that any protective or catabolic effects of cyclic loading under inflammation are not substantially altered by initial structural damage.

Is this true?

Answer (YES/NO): NO